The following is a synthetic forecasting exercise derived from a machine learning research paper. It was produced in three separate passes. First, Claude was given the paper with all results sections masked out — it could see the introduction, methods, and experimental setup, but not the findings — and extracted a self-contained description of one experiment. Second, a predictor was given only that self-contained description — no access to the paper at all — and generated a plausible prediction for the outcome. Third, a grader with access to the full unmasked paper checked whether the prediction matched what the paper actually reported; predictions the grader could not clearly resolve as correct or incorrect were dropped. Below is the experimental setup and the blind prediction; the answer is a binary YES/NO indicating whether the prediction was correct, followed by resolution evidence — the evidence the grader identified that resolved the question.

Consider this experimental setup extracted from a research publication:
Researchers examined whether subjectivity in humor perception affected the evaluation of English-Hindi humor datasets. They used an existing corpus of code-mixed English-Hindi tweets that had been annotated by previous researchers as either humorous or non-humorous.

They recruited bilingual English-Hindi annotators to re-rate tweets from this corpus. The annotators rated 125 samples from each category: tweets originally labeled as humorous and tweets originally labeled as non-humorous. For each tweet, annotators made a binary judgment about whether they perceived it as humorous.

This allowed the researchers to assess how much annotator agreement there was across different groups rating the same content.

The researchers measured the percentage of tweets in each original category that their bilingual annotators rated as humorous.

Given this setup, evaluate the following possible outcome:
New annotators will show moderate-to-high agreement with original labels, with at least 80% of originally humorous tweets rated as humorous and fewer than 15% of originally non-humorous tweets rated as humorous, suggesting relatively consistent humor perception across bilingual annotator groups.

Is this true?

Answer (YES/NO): NO